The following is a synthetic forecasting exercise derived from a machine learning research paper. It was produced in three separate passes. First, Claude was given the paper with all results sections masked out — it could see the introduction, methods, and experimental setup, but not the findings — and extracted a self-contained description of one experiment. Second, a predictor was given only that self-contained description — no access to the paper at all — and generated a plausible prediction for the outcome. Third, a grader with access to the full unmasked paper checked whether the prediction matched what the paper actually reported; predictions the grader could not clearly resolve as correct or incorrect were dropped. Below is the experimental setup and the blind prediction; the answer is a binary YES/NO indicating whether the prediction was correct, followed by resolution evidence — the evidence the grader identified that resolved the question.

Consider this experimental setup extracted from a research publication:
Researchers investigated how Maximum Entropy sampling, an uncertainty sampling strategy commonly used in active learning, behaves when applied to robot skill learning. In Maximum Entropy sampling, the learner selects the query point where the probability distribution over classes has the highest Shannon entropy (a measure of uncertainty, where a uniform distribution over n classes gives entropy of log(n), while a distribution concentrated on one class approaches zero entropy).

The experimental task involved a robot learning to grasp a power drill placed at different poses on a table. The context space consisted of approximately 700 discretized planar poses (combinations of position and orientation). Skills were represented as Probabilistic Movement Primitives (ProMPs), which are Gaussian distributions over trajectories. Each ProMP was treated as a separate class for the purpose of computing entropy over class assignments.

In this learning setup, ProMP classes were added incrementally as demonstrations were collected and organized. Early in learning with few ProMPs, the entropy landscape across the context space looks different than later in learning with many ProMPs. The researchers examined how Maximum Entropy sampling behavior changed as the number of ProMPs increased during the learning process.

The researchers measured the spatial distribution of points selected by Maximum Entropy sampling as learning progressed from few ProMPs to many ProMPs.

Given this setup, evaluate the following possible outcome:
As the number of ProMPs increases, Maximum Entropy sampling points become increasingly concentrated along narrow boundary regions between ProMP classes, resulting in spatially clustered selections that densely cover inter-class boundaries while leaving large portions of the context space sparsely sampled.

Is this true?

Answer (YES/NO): YES